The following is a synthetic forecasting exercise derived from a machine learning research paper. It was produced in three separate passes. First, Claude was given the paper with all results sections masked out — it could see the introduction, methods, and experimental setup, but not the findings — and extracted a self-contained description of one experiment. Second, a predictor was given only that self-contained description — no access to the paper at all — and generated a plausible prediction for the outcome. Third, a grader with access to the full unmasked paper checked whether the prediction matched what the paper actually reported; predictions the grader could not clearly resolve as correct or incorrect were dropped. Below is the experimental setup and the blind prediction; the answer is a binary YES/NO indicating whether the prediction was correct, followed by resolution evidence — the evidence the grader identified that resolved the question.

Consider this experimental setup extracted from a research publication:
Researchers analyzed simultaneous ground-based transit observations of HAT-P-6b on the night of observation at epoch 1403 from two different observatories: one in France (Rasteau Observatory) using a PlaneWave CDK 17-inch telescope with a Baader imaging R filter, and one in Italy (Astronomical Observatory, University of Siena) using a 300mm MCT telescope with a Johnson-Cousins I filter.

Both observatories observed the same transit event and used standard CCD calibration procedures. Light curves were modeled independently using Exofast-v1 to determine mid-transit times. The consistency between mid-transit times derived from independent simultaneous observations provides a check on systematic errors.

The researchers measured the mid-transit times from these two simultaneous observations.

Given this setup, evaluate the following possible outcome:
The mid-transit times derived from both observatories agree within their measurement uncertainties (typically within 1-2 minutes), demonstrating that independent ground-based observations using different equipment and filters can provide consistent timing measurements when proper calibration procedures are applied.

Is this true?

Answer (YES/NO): YES